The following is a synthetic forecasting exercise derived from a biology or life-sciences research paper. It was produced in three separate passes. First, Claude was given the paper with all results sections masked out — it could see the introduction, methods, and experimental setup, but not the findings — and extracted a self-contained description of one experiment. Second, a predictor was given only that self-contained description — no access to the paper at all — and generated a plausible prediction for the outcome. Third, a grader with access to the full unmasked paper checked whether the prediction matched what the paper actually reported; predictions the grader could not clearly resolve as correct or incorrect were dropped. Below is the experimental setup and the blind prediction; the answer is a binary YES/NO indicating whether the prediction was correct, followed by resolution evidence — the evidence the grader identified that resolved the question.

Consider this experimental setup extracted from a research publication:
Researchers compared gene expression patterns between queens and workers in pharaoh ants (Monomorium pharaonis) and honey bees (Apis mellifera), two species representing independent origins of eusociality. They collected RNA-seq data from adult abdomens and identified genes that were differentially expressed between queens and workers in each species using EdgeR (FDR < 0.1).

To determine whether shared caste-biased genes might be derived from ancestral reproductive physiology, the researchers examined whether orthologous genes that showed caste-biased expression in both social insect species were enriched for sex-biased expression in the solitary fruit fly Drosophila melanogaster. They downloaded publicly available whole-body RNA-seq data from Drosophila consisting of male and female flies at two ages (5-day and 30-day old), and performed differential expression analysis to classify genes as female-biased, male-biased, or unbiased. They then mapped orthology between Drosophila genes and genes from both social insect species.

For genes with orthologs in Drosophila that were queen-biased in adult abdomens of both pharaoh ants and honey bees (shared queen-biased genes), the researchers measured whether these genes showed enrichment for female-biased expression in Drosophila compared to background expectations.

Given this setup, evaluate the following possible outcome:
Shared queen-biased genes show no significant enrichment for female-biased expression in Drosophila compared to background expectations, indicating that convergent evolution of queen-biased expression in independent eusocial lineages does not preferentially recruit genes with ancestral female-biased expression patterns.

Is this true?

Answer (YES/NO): NO